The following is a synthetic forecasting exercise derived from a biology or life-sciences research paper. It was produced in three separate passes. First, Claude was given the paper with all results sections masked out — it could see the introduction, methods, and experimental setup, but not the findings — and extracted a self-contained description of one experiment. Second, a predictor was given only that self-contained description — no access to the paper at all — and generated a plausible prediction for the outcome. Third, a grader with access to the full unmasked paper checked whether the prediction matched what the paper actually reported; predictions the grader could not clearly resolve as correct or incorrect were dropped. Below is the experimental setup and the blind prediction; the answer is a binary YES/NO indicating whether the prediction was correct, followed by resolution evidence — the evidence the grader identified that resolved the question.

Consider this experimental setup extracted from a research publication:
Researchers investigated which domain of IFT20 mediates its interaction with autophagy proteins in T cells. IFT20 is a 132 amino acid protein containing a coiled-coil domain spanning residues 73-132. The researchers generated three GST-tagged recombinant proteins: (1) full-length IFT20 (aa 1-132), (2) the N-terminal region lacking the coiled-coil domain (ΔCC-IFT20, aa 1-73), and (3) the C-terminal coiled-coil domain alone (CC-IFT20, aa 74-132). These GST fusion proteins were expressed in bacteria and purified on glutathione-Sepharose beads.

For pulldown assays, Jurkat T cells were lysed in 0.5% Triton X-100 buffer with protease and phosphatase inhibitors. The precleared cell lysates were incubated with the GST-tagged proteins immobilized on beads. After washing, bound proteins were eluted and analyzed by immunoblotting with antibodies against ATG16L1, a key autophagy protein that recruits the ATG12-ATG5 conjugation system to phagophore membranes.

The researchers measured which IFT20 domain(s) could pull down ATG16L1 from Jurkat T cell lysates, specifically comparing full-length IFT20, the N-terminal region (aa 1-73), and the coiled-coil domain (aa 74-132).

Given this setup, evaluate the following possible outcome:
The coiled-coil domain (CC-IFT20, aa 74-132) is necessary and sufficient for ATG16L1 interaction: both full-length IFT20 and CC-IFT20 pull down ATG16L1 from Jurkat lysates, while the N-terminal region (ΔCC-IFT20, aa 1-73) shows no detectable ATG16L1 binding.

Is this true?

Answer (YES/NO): NO